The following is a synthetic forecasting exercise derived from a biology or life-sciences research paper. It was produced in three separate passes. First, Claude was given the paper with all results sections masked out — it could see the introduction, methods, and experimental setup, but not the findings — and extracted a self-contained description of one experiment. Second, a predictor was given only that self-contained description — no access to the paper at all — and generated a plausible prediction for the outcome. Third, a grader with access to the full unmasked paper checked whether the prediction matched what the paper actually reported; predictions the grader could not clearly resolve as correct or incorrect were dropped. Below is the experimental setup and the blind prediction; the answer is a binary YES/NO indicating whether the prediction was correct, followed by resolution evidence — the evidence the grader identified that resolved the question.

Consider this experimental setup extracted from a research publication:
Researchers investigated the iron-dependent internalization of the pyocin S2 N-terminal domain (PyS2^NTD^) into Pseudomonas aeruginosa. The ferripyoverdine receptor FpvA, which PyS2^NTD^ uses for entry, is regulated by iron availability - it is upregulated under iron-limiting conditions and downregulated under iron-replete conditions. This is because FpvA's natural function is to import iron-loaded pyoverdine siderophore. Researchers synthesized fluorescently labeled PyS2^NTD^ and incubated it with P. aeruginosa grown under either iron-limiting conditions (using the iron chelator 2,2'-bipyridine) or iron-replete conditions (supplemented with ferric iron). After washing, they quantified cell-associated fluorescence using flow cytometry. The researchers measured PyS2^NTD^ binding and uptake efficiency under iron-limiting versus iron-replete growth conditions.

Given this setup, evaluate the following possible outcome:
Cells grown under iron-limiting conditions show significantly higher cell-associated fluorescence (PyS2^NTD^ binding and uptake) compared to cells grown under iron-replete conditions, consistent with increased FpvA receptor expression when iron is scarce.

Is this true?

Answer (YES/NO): YES